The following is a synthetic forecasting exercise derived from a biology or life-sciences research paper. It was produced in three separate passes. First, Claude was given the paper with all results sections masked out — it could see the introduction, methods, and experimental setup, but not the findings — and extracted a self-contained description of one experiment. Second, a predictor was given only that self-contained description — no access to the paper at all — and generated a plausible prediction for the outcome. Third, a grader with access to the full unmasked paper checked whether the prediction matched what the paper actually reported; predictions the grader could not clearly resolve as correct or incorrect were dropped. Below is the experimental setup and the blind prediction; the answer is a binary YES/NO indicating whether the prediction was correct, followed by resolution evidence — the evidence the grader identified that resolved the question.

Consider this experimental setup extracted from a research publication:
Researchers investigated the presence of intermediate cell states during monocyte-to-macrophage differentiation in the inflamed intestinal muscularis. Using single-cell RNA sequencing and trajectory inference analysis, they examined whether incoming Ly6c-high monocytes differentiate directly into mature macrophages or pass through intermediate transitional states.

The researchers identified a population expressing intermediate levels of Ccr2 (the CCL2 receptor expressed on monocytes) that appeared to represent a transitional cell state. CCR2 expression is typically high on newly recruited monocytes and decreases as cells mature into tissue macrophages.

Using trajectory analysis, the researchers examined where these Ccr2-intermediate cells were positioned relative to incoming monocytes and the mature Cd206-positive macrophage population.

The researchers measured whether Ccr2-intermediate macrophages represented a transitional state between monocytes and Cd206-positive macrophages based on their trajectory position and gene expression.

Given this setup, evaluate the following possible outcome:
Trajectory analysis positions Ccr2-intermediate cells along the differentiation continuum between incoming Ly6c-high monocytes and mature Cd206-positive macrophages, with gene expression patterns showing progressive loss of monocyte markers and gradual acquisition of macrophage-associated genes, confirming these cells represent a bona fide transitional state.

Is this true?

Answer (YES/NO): YES